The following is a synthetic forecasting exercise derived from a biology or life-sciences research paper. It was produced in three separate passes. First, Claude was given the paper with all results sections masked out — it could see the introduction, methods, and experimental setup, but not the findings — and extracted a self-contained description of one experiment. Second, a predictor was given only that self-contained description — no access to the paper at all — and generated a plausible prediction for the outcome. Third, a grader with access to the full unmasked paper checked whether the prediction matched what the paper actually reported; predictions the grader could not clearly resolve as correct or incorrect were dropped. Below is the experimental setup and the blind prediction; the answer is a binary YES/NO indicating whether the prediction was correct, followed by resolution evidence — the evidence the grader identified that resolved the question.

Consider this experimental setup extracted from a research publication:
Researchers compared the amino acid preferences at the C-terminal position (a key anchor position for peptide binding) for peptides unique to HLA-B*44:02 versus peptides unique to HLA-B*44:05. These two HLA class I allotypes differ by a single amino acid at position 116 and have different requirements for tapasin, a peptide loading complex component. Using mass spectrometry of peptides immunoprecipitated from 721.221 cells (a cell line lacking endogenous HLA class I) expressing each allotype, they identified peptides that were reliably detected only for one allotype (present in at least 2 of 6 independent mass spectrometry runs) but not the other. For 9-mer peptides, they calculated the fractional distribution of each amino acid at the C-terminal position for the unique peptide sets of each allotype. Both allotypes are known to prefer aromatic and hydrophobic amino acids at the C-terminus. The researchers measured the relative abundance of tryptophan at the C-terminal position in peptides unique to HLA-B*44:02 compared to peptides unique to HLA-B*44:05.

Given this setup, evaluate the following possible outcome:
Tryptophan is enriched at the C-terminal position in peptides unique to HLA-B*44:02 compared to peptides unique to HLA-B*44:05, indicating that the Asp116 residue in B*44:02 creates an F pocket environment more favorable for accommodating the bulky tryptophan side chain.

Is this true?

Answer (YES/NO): NO